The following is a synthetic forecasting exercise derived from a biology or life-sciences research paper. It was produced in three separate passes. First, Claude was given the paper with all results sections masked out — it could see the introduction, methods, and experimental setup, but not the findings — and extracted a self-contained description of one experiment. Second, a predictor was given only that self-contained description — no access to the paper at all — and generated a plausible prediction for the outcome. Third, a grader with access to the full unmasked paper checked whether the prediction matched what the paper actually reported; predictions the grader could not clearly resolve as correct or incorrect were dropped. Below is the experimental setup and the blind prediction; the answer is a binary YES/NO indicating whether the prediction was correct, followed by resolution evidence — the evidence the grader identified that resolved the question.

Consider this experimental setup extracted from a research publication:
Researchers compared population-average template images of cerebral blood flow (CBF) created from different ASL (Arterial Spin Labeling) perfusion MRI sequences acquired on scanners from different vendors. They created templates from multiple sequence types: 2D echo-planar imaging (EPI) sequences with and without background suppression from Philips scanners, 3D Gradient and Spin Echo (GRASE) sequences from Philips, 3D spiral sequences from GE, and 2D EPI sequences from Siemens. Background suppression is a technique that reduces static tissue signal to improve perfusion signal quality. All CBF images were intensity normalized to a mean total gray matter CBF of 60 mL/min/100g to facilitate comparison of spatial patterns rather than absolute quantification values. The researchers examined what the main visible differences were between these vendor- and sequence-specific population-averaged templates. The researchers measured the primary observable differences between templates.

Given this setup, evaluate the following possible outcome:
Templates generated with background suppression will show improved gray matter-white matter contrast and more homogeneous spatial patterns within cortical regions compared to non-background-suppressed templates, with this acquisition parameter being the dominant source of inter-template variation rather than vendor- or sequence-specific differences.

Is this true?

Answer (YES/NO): NO